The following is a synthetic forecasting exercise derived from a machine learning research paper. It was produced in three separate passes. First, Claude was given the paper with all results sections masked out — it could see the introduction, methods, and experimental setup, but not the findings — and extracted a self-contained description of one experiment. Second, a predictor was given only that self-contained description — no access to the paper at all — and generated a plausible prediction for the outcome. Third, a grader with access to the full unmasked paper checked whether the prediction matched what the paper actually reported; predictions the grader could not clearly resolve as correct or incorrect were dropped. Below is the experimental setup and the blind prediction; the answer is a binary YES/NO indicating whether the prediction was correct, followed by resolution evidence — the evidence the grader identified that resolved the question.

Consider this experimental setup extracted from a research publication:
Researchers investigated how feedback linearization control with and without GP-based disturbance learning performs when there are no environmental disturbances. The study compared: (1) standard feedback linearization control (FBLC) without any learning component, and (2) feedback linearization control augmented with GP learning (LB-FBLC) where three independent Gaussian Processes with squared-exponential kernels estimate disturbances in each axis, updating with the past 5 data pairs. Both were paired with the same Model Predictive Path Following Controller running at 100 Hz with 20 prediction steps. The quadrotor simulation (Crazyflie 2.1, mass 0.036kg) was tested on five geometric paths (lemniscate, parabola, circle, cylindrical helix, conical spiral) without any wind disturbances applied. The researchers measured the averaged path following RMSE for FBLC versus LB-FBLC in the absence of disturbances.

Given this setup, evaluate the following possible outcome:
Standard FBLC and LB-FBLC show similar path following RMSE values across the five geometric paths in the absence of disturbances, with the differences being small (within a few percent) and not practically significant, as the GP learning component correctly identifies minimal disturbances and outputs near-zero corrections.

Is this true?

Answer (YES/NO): NO